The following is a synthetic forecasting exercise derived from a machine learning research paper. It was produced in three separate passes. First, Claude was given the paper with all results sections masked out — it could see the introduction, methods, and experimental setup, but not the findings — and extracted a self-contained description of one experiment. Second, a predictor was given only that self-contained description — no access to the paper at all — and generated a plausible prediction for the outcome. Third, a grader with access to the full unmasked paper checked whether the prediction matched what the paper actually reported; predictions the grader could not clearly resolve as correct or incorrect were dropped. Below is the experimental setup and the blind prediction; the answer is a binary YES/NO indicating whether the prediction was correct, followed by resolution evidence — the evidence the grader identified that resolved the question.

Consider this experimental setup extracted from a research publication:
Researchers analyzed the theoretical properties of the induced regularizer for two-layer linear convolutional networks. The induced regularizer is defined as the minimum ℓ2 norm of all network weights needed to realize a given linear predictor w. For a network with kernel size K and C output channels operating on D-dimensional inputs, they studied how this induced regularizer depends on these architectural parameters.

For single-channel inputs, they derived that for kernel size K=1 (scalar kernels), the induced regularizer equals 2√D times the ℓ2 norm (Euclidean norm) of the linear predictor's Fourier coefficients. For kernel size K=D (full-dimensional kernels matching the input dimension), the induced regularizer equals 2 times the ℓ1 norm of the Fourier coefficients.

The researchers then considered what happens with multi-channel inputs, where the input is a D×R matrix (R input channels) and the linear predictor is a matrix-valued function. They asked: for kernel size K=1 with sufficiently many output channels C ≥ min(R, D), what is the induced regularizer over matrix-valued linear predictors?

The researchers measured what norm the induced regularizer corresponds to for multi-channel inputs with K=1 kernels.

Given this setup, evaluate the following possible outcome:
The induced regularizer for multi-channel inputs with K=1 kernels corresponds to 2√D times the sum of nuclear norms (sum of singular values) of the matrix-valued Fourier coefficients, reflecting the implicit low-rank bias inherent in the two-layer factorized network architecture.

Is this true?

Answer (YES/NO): NO